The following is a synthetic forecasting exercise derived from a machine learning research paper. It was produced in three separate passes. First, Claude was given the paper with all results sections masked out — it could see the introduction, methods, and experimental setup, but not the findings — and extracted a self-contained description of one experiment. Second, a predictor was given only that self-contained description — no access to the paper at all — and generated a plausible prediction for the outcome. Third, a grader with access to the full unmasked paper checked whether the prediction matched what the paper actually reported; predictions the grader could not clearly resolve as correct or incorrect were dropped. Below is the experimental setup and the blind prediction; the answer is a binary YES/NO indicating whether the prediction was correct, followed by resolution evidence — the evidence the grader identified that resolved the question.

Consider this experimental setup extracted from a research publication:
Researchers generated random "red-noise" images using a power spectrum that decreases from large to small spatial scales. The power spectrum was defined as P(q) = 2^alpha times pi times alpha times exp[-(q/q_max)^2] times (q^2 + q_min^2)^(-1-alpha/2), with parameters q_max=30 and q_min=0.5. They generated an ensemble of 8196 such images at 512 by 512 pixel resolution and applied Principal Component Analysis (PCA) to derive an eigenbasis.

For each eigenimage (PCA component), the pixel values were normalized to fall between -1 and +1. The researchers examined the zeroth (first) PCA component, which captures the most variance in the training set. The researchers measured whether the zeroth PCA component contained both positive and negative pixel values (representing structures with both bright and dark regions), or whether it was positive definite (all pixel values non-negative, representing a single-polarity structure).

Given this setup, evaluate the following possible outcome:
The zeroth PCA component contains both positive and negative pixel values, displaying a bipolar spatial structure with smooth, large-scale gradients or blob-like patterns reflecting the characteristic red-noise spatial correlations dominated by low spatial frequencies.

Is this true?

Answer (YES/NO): NO